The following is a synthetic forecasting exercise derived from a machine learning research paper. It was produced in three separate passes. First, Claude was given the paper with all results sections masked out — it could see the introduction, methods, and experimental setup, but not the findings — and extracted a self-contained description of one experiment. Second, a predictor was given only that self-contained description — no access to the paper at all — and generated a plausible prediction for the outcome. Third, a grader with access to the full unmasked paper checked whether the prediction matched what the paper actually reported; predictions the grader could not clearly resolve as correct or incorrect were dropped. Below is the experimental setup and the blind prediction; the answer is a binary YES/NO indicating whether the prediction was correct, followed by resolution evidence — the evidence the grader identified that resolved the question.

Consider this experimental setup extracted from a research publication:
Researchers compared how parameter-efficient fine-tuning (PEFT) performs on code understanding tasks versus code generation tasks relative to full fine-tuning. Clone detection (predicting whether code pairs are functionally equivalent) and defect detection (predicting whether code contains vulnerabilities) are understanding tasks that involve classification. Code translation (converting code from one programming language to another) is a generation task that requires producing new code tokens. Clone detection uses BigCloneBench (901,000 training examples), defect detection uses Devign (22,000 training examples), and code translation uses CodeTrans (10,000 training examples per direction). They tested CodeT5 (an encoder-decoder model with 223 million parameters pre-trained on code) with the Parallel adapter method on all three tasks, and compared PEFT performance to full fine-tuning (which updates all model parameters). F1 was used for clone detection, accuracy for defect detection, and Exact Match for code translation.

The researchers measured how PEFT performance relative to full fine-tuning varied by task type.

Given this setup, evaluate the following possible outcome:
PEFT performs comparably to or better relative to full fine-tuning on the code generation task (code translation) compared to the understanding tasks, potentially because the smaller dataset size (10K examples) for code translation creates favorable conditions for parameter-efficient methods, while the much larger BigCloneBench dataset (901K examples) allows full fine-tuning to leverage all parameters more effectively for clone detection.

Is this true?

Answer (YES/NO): NO